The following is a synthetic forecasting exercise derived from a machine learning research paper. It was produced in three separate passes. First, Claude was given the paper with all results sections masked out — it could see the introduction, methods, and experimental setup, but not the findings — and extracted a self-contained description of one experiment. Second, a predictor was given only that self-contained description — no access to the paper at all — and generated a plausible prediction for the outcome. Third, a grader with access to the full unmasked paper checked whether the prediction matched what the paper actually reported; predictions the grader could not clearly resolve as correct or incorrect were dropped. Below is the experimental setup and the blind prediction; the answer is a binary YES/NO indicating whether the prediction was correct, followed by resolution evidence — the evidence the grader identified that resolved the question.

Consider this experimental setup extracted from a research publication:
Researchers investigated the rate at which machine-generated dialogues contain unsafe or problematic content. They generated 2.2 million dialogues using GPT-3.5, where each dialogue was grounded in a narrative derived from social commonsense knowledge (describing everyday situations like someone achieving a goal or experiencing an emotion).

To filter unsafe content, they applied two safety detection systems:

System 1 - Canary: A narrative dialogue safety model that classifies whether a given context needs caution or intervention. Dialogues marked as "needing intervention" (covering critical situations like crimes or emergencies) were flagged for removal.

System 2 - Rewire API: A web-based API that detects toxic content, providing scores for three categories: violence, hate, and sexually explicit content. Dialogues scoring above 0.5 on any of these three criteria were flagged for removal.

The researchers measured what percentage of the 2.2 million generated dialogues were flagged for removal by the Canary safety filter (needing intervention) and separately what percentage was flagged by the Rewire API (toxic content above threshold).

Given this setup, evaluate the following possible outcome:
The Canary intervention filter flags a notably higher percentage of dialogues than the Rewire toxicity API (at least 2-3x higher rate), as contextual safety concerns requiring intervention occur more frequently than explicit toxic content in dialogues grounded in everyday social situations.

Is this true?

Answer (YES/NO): YES